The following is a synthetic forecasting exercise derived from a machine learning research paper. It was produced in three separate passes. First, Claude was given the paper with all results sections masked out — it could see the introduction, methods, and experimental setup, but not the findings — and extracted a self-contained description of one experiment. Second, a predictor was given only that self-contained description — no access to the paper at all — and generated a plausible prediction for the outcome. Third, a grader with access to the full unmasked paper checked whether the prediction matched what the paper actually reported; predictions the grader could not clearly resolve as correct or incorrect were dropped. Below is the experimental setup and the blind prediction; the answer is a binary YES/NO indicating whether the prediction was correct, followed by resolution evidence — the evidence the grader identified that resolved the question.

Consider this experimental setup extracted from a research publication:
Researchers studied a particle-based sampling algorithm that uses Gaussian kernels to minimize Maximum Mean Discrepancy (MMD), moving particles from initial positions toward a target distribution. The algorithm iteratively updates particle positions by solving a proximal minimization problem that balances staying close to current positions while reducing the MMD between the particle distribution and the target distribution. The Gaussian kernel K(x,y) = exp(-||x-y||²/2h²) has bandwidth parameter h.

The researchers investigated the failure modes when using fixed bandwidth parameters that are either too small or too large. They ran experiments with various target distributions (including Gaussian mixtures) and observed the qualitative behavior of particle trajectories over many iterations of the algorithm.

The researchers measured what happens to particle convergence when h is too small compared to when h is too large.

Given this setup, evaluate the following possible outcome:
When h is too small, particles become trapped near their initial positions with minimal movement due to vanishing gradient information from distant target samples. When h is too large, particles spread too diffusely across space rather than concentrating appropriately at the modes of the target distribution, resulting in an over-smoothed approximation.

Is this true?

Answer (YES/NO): NO